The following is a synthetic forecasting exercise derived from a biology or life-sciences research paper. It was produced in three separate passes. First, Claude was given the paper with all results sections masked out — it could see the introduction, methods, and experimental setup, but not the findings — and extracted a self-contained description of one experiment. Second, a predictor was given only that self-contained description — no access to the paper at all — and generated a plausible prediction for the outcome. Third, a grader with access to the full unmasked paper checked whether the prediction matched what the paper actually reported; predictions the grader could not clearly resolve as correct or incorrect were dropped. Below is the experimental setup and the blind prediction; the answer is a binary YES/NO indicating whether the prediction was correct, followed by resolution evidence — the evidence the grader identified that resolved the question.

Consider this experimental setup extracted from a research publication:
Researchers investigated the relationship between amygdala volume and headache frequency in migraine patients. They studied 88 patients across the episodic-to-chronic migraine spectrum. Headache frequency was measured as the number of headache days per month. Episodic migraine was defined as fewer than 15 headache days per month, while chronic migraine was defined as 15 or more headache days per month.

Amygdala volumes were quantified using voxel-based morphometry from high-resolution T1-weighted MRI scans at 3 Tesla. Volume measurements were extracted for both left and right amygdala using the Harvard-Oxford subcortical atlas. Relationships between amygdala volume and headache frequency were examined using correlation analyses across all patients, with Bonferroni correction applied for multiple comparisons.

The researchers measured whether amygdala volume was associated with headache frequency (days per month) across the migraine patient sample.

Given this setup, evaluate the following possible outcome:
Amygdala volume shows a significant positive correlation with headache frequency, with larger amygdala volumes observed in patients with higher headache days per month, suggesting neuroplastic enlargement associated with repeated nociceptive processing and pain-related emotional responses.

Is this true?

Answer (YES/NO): YES